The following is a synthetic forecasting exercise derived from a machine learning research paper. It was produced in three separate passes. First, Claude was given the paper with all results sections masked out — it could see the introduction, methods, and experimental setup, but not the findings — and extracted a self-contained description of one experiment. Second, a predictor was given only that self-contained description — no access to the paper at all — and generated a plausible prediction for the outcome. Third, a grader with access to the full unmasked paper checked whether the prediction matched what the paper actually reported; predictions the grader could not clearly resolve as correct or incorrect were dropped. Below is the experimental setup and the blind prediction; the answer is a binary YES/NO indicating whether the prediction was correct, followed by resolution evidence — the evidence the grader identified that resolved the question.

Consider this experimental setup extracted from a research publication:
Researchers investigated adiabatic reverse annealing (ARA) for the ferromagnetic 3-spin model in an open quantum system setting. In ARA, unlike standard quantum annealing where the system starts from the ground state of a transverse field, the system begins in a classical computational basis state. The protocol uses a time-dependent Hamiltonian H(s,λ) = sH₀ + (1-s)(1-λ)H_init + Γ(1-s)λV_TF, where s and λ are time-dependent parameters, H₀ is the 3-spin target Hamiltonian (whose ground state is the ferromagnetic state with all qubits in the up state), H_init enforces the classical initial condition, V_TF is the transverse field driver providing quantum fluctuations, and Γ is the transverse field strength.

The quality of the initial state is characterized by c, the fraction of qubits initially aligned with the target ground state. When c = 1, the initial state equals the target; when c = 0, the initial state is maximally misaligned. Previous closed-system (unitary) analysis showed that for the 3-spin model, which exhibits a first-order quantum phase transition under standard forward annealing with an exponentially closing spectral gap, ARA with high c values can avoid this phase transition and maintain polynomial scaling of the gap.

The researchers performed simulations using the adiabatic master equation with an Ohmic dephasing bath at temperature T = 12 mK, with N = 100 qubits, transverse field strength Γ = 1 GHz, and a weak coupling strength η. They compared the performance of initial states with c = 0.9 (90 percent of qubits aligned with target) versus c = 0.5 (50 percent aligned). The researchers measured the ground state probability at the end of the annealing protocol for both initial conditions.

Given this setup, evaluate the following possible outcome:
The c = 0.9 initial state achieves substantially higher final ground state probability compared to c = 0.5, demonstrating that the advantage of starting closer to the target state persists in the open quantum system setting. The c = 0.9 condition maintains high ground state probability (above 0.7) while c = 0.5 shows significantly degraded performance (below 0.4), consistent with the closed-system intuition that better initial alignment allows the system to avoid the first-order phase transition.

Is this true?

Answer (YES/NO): NO